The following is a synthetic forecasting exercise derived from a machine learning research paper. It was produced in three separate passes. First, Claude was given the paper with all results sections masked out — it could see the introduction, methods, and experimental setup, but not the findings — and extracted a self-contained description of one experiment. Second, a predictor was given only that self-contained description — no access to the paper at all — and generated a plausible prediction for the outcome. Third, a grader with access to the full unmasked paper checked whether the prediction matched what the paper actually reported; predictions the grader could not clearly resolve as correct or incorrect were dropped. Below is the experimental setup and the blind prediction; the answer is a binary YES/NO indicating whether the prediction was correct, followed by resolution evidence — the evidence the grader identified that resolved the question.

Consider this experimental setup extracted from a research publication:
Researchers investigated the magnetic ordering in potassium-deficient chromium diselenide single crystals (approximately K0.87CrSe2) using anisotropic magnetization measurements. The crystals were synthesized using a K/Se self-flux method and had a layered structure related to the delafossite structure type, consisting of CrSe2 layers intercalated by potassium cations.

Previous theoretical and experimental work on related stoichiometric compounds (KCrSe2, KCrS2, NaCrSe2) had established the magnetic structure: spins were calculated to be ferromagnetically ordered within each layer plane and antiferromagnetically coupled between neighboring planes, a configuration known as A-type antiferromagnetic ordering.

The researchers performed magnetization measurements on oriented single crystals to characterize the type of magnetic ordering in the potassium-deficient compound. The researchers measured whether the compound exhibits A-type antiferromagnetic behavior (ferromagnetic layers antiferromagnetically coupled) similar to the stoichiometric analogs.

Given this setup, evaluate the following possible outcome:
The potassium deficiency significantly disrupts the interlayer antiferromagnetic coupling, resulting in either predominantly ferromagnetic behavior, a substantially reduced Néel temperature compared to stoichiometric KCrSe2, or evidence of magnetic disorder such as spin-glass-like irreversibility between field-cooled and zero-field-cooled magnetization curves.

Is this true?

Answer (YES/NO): NO